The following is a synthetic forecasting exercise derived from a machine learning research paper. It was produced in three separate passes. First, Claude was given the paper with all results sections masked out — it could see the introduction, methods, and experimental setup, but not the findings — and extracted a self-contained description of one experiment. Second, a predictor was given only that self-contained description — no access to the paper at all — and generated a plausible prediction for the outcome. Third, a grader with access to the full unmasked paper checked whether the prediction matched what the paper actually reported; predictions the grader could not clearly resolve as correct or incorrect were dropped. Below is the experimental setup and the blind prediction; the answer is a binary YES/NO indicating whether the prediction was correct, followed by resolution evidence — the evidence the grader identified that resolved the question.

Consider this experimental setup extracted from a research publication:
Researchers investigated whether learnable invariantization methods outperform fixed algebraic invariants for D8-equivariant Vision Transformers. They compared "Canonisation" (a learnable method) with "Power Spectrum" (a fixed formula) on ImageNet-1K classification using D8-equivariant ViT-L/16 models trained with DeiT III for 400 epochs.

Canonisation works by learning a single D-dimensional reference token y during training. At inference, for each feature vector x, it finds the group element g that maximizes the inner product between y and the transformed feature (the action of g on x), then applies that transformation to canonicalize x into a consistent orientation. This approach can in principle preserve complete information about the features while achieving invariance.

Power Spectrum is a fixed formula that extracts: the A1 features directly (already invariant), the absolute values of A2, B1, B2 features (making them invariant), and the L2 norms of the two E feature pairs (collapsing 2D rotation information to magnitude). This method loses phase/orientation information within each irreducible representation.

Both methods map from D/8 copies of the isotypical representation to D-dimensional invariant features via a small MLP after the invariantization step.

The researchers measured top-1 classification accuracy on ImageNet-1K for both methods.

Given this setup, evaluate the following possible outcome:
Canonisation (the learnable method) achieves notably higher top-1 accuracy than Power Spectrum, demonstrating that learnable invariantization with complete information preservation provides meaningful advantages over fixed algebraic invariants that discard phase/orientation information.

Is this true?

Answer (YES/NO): NO